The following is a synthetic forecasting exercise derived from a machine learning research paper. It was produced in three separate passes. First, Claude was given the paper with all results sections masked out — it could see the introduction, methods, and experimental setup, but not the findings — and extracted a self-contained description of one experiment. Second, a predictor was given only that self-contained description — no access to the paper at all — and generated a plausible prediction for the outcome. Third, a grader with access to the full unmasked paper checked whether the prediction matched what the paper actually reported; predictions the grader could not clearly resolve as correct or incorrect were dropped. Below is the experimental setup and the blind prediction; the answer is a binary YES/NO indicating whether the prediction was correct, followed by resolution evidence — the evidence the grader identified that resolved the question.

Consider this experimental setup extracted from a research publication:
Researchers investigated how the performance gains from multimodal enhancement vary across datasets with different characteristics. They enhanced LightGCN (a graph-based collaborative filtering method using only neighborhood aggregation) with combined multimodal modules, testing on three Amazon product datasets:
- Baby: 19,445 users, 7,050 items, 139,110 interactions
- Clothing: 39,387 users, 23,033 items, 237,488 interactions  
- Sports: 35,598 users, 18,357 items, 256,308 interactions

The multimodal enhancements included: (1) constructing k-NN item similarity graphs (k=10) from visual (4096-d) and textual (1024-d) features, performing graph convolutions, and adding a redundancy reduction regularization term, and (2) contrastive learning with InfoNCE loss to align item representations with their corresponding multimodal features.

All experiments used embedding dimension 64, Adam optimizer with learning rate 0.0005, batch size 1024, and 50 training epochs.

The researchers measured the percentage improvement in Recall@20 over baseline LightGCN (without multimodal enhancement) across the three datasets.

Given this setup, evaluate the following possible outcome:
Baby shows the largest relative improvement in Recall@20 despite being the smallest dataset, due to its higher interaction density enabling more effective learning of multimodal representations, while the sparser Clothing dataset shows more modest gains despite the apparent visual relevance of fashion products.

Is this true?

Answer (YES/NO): NO